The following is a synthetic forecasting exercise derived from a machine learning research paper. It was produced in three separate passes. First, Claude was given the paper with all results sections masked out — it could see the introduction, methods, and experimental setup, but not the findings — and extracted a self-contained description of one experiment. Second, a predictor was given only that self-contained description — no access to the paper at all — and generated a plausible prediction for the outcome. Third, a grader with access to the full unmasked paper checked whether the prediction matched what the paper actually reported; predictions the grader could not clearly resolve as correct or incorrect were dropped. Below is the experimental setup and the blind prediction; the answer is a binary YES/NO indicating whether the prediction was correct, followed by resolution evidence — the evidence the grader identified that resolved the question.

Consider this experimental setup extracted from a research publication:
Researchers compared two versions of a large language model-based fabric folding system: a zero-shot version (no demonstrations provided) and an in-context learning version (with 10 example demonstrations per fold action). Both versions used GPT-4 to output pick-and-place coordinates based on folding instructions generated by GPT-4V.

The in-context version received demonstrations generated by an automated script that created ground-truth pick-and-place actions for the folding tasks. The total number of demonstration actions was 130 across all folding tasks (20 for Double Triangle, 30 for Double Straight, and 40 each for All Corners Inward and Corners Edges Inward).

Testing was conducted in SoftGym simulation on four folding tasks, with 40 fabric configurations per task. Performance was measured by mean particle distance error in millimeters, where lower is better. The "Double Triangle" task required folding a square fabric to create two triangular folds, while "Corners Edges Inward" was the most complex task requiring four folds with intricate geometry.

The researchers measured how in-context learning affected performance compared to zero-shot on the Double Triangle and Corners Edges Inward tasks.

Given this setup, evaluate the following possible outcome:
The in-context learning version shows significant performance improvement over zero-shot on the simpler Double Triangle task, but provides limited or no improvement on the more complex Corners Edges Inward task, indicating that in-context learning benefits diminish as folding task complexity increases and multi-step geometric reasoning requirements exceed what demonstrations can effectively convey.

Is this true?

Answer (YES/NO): NO